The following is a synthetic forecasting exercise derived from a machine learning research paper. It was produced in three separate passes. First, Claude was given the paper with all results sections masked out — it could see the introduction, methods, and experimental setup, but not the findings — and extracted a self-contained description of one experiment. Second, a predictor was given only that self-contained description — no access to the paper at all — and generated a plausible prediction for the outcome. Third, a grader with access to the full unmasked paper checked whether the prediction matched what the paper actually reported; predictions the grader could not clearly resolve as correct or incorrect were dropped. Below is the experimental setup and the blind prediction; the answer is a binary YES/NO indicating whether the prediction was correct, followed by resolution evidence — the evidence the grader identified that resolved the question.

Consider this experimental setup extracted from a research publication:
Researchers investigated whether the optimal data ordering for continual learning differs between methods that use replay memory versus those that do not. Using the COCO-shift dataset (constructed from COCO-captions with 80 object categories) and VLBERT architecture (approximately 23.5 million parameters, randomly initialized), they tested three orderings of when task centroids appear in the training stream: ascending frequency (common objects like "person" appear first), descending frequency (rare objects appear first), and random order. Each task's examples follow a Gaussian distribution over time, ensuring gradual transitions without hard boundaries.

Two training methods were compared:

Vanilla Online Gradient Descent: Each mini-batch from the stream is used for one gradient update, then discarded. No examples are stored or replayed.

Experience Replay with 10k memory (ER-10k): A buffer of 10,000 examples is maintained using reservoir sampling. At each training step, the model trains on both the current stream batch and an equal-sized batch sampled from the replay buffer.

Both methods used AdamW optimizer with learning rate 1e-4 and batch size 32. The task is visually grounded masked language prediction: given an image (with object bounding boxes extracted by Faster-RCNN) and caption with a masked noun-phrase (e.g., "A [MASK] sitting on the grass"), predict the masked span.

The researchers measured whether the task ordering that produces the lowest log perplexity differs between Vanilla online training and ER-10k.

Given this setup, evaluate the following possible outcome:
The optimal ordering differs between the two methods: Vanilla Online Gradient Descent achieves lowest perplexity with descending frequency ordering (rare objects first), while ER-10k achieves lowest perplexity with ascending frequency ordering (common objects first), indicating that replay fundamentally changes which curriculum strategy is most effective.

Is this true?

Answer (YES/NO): NO